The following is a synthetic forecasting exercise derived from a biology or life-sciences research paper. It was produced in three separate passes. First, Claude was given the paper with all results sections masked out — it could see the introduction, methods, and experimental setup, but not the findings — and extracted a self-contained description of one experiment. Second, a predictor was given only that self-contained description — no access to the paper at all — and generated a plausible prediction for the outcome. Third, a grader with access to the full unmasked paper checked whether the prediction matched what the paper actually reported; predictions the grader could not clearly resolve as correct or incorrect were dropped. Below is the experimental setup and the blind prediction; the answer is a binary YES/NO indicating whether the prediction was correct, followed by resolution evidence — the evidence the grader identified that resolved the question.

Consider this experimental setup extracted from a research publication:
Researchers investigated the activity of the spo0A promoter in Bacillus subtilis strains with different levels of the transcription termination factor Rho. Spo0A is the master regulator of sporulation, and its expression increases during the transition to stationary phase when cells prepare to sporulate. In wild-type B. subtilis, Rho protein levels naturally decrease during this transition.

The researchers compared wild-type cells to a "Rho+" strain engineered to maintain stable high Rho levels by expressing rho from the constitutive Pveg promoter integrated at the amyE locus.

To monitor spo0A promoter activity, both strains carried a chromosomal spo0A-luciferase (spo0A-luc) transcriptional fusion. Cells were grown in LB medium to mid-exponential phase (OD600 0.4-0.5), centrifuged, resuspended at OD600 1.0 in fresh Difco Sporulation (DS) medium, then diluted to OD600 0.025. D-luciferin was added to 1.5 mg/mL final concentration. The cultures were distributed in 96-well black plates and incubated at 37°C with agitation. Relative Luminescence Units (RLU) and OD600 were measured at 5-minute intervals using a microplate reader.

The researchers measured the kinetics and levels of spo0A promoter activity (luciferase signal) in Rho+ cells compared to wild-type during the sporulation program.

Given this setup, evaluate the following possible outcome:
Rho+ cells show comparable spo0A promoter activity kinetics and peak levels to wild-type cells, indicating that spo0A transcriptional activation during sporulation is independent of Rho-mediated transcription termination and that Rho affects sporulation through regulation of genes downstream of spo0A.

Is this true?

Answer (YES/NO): NO